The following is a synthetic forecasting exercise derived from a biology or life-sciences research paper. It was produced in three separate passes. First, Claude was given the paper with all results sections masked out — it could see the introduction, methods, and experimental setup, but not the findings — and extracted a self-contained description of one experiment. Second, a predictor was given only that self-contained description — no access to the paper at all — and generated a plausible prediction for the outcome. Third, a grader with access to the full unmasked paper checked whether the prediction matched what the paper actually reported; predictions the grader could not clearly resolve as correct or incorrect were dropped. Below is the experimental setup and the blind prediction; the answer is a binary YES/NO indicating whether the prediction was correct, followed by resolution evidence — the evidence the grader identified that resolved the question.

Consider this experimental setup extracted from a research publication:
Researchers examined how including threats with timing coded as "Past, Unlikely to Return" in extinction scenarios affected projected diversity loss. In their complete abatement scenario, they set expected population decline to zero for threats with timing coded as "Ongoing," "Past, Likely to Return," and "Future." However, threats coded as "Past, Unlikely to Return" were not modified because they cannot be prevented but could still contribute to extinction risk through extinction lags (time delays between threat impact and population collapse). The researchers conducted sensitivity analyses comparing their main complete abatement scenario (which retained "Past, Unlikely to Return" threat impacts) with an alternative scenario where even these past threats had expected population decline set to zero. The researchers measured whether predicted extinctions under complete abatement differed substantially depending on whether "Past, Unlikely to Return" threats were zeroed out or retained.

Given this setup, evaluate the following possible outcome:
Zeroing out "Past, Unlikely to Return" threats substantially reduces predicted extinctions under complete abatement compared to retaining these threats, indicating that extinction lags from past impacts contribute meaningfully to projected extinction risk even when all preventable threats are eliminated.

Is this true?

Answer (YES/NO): NO